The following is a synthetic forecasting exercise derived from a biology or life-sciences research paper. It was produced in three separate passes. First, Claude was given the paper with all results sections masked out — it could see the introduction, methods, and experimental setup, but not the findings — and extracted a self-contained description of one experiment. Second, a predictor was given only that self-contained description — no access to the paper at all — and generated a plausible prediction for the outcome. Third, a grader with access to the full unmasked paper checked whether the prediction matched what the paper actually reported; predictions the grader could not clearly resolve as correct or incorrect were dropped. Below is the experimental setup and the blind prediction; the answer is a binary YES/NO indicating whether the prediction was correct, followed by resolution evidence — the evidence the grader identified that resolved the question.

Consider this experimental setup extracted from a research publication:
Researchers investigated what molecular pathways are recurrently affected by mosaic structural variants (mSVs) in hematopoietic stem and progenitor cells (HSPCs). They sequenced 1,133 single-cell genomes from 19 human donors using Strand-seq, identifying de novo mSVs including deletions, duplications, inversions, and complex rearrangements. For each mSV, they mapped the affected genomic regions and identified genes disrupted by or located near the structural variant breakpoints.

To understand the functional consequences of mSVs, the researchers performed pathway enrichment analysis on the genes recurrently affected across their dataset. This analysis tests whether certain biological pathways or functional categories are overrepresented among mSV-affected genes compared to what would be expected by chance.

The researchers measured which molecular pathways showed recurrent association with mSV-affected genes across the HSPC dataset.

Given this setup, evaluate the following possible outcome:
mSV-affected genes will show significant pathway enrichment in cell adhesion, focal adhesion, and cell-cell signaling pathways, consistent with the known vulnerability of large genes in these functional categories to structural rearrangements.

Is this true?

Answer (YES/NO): NO